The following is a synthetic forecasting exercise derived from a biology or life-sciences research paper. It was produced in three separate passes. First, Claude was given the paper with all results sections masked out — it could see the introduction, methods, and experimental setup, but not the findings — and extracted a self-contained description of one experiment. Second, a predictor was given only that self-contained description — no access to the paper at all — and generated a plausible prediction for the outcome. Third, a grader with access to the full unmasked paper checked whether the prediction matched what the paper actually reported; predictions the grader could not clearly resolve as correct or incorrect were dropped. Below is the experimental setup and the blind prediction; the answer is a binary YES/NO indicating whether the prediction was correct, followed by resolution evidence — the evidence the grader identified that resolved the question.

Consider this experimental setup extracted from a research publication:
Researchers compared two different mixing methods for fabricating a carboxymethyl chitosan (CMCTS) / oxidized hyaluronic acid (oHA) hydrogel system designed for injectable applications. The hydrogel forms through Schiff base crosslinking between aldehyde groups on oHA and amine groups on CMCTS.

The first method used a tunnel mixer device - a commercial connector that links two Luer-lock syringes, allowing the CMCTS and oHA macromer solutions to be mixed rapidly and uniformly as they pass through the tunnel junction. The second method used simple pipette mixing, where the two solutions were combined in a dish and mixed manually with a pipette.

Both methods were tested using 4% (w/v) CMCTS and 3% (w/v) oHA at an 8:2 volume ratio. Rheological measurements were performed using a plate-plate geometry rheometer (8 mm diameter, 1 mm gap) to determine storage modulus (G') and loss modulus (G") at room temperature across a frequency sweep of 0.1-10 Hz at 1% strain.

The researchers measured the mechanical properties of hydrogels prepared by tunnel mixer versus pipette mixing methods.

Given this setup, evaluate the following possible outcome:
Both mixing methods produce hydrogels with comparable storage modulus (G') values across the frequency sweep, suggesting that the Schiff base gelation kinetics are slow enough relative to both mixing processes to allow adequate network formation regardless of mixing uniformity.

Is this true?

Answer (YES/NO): YES